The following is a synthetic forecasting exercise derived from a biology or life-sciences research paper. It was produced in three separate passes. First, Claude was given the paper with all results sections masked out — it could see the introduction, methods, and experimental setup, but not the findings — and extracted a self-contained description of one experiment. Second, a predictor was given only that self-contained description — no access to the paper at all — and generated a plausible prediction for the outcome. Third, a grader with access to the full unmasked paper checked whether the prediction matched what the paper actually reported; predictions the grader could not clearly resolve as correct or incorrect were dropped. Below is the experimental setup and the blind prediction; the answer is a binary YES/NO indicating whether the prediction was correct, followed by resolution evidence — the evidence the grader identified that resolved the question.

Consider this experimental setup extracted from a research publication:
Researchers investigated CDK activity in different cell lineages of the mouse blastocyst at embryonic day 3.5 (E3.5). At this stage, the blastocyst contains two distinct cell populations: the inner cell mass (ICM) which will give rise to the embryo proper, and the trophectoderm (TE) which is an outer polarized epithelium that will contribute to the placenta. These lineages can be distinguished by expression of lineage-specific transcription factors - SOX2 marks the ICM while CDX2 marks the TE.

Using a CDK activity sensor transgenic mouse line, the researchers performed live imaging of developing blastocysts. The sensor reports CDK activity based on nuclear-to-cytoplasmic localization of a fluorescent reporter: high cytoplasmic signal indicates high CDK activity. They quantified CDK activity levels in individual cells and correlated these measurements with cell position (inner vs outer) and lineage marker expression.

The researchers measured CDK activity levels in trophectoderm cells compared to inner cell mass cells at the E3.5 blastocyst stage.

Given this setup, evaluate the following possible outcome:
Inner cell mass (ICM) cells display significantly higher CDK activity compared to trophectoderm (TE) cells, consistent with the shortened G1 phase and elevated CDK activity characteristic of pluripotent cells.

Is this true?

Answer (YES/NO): YES